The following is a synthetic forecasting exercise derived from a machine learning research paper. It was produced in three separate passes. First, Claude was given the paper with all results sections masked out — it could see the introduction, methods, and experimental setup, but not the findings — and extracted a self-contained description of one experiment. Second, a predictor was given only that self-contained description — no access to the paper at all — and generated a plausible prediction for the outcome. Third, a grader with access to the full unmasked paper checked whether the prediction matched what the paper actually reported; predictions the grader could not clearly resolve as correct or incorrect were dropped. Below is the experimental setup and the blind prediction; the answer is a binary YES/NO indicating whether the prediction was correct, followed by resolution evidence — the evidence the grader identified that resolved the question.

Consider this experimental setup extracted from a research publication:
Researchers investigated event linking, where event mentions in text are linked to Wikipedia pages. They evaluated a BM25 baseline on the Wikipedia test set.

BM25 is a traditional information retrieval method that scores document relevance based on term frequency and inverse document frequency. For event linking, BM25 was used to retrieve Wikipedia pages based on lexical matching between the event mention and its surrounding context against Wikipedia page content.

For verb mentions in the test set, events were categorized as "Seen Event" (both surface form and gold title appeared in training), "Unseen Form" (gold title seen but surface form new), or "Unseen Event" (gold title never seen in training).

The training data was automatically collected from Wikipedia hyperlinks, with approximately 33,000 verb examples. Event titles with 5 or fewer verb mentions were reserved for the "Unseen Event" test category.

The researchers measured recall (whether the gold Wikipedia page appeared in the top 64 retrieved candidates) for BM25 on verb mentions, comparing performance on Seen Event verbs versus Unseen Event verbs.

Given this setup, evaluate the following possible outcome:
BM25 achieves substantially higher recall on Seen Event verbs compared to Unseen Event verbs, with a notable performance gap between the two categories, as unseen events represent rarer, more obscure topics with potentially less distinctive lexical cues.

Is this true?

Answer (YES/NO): NO